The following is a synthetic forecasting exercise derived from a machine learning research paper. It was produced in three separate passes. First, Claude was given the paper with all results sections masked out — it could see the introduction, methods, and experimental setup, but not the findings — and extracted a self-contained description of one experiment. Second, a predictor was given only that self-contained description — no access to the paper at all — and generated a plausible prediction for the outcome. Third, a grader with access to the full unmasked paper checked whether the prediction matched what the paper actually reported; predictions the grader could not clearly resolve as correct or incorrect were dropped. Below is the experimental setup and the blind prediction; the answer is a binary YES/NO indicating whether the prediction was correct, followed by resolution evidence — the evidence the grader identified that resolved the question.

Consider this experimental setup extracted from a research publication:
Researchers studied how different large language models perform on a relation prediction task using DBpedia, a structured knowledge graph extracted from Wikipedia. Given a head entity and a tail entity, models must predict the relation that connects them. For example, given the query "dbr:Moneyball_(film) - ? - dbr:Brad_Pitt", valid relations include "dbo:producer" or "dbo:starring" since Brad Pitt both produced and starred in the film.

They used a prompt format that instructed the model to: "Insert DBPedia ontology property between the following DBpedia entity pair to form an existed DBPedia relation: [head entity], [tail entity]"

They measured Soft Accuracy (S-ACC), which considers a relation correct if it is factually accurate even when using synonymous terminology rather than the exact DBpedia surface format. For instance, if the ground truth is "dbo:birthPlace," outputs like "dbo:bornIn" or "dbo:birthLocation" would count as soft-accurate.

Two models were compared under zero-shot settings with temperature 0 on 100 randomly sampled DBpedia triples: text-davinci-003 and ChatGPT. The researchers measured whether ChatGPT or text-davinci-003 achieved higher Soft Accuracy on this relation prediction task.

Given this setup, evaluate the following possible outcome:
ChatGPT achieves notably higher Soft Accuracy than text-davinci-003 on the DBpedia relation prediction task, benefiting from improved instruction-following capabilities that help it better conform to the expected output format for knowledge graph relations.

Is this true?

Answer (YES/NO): NO